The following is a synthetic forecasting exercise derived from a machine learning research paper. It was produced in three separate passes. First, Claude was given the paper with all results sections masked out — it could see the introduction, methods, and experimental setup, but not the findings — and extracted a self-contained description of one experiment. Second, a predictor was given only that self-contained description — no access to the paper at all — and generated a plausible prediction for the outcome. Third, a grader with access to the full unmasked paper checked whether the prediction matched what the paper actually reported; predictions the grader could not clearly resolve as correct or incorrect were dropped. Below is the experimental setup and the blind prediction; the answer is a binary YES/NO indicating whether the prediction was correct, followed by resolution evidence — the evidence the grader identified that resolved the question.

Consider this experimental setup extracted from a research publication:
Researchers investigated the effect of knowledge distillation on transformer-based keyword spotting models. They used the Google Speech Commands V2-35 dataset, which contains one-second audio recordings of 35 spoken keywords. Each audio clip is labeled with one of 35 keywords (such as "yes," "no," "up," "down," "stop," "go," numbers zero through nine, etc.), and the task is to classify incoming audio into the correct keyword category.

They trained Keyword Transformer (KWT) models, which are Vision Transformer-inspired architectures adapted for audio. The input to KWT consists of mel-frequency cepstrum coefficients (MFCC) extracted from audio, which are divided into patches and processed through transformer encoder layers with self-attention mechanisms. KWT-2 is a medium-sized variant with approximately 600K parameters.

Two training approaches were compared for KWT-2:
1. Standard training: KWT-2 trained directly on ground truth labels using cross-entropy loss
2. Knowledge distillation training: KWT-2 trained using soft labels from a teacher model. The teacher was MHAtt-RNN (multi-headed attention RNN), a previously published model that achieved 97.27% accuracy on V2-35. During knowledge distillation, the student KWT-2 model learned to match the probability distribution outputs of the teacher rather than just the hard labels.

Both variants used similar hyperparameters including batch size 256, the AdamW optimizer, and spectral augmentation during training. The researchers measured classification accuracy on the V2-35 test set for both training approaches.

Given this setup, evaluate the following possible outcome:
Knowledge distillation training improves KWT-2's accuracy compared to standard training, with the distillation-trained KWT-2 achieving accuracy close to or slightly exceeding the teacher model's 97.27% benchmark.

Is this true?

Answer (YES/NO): YES